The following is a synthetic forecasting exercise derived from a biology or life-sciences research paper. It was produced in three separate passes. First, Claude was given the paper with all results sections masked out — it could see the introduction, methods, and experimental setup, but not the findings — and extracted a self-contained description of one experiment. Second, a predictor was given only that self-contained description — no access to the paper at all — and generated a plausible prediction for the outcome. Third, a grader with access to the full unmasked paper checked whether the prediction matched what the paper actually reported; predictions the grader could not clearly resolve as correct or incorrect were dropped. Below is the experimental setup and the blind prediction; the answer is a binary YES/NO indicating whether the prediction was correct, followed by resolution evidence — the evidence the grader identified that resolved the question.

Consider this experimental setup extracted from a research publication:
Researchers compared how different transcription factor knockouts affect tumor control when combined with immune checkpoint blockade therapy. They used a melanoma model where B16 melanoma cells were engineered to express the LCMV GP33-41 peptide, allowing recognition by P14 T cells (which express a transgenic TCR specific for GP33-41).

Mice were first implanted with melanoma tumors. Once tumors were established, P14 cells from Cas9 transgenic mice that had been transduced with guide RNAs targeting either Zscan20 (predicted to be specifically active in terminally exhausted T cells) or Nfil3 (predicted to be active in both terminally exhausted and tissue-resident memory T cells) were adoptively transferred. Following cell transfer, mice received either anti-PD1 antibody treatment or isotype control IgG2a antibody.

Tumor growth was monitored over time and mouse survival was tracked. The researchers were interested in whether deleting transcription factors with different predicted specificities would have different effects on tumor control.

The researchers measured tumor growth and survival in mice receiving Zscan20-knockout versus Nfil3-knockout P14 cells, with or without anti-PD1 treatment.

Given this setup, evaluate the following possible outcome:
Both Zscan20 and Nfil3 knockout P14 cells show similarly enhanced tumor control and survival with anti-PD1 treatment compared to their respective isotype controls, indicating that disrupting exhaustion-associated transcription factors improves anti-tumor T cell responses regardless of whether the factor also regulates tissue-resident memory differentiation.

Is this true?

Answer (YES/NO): NO